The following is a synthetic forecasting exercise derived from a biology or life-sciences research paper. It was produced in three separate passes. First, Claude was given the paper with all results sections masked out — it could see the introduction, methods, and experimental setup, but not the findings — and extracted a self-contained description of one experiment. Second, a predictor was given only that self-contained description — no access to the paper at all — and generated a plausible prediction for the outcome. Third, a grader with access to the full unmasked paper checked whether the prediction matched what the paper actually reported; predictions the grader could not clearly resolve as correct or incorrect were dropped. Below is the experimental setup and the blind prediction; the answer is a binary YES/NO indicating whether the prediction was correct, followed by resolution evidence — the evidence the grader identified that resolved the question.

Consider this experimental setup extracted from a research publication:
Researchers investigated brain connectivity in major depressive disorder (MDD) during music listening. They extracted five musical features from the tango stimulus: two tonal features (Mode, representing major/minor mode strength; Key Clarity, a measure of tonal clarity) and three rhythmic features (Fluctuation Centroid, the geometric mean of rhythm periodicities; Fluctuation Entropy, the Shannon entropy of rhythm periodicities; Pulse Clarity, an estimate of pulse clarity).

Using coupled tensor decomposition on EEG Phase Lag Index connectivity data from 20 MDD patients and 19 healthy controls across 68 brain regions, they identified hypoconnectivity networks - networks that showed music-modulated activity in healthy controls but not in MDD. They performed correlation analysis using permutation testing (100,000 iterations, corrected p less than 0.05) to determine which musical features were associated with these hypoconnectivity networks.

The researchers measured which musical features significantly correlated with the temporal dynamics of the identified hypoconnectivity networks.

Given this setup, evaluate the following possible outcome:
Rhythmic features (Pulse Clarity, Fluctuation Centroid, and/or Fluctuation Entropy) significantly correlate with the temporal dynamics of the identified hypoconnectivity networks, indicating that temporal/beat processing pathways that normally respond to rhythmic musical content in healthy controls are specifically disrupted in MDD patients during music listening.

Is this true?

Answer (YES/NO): YES